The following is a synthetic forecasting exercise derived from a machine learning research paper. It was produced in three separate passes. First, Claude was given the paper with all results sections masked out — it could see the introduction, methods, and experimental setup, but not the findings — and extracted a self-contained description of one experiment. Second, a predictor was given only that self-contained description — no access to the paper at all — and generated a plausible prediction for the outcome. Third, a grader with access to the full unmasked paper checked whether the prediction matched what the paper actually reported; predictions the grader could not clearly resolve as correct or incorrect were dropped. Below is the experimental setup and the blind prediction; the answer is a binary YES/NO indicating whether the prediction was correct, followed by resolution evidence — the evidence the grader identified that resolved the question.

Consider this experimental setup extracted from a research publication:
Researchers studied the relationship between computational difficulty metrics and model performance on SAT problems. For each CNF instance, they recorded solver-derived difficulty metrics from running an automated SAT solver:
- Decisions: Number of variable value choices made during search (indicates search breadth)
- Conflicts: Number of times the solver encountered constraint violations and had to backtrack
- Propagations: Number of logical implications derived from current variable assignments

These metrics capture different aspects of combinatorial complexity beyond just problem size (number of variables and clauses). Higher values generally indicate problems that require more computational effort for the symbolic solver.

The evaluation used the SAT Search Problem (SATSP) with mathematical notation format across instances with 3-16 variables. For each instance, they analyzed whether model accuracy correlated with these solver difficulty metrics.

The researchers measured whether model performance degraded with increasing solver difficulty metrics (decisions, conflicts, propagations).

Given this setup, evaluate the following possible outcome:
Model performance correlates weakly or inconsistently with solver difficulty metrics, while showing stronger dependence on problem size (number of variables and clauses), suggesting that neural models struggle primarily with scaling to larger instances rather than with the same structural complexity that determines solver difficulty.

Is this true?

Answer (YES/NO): NO